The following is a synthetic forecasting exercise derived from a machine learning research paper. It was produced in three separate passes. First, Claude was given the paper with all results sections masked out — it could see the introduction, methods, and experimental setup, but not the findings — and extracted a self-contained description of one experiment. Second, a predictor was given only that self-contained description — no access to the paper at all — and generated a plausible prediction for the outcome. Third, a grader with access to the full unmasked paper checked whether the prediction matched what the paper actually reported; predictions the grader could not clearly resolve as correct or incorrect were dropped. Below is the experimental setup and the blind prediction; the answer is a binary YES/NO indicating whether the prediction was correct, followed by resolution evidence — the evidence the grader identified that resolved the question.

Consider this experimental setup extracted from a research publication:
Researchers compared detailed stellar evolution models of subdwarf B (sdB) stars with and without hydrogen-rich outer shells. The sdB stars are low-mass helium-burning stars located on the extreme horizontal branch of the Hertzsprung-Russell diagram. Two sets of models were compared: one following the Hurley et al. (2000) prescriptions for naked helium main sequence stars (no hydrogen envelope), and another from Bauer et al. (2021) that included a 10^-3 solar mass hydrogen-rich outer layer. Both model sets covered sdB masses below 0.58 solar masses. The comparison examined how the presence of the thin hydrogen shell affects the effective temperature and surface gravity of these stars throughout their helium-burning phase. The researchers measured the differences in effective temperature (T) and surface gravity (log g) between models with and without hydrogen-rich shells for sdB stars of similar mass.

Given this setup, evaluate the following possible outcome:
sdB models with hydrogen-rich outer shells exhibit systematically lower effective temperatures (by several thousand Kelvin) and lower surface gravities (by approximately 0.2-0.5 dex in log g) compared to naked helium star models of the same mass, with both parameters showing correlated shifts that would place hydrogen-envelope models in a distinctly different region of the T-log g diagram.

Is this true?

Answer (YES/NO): YES